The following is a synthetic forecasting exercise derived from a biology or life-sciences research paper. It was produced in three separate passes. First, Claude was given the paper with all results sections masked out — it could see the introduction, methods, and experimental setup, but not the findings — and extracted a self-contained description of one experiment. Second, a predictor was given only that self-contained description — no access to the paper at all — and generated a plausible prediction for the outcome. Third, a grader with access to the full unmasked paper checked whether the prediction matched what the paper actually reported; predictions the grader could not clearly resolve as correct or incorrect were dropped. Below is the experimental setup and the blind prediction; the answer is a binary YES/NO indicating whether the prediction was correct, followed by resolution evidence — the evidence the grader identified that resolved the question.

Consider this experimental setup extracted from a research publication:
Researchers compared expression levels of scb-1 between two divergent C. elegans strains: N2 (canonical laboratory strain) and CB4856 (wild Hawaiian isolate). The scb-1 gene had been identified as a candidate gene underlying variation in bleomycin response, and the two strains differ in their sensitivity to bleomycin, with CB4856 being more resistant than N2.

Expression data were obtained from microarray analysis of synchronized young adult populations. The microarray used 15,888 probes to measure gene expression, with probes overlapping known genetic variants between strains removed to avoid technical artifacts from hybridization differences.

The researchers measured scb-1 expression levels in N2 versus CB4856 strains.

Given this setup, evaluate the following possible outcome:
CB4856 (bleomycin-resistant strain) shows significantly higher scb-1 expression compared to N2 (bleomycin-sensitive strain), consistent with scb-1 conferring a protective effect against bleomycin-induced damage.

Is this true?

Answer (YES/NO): YES